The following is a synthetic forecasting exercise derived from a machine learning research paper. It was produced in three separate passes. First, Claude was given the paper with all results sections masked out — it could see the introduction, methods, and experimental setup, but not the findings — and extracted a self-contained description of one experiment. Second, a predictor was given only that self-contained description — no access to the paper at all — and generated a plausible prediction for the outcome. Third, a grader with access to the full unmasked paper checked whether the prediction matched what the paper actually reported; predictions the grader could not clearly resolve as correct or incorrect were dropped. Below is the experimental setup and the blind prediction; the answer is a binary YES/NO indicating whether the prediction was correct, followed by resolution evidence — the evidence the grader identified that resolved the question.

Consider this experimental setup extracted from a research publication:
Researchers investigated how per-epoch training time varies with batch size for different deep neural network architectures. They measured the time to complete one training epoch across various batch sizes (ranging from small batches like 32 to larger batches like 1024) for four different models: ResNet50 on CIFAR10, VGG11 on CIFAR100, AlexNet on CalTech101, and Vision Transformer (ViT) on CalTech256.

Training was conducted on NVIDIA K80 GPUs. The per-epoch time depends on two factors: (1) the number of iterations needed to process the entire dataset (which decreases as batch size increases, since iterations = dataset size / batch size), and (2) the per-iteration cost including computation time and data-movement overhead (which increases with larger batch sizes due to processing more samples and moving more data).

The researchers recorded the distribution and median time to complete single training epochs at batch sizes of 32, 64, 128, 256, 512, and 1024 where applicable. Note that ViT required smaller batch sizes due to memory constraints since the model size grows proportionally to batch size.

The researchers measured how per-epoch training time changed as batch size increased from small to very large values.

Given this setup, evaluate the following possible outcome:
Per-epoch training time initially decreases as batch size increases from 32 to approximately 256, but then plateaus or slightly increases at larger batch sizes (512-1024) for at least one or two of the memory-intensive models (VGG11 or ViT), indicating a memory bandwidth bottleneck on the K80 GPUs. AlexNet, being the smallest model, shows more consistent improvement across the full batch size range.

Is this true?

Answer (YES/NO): NO